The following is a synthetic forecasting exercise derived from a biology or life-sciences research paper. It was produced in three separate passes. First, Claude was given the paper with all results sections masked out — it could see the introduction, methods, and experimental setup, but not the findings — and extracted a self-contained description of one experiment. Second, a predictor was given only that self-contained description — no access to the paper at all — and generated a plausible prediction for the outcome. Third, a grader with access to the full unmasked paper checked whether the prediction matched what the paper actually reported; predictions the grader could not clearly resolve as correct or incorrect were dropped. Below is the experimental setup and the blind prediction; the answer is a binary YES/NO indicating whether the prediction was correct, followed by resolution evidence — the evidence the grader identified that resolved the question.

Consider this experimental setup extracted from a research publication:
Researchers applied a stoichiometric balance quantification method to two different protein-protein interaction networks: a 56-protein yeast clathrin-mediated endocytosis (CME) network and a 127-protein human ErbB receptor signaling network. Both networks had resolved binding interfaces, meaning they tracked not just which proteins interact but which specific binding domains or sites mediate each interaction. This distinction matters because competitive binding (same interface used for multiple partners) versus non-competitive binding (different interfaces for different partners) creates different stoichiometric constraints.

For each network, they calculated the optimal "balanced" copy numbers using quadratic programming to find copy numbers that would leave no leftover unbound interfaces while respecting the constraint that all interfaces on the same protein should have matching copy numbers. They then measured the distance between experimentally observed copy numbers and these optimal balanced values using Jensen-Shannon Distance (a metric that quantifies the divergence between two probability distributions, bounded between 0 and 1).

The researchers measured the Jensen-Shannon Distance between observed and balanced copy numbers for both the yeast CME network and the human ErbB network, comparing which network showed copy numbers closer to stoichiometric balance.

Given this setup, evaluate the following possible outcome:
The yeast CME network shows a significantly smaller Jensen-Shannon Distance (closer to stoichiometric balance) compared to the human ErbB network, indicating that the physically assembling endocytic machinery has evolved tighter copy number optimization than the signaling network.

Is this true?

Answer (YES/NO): YES